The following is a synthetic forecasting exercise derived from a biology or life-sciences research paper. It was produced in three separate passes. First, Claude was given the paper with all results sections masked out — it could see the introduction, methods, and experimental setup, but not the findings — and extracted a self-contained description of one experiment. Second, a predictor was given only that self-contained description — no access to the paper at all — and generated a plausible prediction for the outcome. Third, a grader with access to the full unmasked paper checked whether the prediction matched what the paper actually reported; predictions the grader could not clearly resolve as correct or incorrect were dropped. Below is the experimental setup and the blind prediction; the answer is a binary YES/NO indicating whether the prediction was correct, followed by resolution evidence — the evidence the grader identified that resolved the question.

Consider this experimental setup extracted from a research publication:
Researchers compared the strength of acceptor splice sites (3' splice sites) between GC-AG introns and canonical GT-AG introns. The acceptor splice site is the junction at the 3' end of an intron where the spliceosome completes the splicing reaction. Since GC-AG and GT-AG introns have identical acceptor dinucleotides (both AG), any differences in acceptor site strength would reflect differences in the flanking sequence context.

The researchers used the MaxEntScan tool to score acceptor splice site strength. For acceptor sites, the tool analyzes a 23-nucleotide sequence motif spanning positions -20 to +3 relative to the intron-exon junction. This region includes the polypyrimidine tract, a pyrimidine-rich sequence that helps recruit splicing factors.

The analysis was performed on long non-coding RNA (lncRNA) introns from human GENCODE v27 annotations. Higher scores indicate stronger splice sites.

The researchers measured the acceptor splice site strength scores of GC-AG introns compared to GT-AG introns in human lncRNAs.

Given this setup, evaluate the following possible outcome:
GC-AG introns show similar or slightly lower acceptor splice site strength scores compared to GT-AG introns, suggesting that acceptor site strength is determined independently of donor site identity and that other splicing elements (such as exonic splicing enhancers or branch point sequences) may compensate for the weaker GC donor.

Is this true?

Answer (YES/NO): NO